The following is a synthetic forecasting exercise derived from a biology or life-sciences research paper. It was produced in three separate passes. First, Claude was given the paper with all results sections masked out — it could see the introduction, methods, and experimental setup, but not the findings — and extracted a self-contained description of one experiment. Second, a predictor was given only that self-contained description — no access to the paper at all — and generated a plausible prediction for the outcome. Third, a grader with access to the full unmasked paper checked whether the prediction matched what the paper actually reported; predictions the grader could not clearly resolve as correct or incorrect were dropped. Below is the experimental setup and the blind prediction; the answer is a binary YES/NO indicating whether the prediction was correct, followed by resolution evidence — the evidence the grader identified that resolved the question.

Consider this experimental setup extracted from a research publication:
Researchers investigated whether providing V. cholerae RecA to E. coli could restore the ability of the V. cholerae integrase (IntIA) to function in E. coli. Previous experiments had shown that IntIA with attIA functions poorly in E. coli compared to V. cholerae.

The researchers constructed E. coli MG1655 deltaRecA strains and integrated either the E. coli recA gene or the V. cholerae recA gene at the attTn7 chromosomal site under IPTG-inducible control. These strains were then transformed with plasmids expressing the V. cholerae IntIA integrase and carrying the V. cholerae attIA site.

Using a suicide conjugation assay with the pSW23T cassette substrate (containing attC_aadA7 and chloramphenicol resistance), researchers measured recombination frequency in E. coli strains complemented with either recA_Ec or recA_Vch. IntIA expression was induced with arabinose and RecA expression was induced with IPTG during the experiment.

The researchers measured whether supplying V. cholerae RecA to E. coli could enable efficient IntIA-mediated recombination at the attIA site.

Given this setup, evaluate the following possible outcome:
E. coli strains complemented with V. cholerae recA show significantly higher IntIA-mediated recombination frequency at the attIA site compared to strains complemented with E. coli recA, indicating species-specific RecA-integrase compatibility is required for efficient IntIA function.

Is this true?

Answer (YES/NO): NO